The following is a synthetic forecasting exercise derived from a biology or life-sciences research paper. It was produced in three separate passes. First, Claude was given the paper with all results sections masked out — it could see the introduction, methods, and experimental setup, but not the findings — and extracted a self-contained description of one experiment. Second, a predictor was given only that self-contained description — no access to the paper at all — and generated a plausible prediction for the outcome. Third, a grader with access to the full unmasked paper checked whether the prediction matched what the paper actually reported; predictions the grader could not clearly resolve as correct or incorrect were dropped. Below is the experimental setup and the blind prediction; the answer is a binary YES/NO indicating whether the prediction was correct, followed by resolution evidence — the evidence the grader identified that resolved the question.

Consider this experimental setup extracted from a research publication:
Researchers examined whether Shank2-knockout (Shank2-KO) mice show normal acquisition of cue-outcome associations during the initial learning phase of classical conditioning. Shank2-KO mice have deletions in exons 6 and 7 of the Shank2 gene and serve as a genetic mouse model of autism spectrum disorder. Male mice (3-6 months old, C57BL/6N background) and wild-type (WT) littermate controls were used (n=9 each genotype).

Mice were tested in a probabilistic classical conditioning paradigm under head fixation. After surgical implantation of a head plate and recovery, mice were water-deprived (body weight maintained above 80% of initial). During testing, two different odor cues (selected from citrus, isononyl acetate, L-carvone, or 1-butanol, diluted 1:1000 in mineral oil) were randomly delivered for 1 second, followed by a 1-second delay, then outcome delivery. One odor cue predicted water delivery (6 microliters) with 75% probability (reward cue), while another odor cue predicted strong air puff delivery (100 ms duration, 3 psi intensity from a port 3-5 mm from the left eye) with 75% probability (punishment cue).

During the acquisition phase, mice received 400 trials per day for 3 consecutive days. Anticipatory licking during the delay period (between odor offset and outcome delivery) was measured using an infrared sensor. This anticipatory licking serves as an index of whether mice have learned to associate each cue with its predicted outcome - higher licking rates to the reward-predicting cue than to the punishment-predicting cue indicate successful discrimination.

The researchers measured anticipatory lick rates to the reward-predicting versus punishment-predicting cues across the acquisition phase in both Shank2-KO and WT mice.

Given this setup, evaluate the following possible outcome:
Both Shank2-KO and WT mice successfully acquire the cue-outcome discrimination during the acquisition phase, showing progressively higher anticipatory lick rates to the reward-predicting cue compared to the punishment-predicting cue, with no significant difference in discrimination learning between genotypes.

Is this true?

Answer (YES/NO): YES